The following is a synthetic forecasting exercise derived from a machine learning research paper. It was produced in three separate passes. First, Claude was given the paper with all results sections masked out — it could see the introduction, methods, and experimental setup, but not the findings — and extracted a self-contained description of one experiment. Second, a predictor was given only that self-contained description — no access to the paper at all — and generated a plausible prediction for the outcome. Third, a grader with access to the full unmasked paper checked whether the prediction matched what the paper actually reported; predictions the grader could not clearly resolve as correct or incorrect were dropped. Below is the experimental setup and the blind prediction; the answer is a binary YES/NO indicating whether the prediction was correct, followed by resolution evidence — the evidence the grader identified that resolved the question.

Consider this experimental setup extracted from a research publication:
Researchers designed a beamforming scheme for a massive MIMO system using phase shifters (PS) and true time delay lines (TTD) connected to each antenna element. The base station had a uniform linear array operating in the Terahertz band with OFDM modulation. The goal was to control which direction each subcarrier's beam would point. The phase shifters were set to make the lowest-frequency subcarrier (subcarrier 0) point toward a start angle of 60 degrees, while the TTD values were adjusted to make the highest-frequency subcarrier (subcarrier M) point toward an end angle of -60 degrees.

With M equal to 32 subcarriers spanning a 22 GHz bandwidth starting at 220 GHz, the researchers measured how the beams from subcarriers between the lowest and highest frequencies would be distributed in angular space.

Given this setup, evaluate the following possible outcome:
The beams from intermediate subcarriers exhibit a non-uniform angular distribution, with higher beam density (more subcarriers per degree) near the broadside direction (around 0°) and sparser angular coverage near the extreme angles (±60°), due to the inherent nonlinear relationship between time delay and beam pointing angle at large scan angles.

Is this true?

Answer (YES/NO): YES